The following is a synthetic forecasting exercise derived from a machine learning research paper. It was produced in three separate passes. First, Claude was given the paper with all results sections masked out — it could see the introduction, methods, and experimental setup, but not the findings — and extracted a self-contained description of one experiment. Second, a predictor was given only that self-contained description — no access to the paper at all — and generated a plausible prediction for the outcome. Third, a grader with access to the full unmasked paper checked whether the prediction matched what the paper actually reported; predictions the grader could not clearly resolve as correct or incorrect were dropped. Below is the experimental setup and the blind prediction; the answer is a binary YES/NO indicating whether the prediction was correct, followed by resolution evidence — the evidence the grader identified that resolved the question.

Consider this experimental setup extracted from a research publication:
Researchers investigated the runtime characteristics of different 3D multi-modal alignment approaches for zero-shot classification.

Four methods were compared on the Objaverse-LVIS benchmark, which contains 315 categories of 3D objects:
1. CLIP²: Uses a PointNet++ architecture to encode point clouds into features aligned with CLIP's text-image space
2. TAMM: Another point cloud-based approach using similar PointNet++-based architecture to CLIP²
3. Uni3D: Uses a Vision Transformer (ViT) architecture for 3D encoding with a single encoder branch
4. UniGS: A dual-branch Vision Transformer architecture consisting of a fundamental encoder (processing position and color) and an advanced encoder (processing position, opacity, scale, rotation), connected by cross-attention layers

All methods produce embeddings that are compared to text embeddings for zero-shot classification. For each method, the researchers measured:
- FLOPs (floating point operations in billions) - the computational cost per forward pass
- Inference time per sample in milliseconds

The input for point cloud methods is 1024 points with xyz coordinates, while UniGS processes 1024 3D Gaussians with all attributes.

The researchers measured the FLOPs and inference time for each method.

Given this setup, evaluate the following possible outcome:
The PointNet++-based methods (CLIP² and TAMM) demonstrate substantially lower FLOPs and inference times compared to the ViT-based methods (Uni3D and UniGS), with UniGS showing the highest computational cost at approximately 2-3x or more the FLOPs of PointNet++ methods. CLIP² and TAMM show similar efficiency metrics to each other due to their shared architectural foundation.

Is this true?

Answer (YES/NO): NO